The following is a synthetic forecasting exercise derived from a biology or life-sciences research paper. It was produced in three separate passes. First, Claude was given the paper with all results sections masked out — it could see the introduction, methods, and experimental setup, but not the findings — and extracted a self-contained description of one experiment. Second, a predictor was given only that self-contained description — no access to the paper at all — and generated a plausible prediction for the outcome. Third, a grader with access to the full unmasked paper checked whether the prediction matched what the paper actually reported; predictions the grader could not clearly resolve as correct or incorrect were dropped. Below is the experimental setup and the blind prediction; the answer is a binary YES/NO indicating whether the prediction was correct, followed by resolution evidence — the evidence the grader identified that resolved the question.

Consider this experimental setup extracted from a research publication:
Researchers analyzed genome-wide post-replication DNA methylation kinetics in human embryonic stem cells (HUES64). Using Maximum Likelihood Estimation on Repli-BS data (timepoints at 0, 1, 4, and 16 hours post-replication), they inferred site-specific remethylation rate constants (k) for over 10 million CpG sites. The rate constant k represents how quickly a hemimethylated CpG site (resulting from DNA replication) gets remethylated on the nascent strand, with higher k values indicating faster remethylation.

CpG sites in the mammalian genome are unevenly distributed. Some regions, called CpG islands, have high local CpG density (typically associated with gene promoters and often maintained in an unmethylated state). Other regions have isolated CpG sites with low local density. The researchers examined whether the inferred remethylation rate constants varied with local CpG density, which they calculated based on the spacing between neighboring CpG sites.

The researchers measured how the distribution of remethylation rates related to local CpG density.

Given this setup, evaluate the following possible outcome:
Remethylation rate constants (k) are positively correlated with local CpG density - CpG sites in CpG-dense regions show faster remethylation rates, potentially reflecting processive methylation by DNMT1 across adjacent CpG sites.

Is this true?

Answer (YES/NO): NO